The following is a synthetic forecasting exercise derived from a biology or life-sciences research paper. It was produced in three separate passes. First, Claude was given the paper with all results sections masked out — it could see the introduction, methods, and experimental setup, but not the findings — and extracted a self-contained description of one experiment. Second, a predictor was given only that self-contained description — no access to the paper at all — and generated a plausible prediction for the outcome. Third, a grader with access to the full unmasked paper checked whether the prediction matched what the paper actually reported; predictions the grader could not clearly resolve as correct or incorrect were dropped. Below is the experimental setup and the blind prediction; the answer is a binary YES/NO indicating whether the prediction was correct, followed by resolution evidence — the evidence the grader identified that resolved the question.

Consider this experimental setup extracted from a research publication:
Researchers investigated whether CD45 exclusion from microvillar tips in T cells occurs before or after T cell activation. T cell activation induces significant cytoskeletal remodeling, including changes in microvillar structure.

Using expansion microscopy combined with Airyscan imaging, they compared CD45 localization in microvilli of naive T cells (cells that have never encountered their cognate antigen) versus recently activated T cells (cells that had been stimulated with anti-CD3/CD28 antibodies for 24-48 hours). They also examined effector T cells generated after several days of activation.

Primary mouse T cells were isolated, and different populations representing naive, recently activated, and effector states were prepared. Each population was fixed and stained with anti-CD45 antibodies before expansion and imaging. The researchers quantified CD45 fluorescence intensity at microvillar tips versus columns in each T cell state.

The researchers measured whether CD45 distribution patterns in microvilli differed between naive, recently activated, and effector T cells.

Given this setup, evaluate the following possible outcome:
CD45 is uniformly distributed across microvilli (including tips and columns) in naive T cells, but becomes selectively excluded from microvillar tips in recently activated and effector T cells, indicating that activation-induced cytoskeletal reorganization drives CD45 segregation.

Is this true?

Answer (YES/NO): NO